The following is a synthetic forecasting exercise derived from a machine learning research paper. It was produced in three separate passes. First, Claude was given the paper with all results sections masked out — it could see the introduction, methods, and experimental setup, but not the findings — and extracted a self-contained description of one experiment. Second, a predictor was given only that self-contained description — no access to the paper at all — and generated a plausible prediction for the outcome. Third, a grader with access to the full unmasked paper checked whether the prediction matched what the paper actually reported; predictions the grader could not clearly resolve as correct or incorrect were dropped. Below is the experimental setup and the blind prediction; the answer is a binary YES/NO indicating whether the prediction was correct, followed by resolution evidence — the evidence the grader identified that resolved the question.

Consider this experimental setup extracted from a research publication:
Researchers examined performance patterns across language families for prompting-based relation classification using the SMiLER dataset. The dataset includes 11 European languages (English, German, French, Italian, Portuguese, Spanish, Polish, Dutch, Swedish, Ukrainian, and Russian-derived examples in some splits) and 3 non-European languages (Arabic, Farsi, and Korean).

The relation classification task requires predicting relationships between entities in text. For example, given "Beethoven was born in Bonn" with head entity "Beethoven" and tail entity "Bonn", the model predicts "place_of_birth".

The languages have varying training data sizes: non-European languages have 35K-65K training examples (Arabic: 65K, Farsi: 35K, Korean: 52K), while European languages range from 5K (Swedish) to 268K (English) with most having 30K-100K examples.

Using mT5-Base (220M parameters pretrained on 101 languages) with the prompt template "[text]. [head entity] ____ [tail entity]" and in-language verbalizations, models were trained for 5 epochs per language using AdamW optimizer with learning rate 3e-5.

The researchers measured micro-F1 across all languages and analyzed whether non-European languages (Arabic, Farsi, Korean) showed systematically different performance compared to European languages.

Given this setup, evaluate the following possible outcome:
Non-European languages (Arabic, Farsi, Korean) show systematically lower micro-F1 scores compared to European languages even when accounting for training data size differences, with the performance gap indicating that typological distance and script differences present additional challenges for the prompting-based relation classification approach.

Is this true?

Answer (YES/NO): NO